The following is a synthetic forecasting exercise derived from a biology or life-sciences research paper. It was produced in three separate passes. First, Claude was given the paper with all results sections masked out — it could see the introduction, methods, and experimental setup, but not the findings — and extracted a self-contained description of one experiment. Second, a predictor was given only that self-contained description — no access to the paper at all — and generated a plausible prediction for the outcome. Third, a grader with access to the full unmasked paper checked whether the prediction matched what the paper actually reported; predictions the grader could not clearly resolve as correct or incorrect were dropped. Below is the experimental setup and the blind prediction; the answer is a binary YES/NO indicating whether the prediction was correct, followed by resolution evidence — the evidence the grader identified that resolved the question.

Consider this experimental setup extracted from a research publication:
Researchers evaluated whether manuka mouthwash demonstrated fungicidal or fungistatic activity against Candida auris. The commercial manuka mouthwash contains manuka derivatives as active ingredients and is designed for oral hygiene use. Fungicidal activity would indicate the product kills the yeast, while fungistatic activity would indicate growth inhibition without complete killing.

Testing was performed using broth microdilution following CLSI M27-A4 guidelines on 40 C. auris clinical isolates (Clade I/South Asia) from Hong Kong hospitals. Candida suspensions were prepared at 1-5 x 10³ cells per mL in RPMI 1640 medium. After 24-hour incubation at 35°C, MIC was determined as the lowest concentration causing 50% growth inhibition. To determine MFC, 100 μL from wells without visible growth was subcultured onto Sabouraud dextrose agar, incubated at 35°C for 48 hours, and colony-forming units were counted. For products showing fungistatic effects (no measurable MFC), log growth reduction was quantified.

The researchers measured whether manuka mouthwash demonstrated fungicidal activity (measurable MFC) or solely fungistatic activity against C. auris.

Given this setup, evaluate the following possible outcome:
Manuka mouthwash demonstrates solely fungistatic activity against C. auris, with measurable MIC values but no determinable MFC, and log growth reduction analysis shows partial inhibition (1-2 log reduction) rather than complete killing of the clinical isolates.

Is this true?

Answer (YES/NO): NO